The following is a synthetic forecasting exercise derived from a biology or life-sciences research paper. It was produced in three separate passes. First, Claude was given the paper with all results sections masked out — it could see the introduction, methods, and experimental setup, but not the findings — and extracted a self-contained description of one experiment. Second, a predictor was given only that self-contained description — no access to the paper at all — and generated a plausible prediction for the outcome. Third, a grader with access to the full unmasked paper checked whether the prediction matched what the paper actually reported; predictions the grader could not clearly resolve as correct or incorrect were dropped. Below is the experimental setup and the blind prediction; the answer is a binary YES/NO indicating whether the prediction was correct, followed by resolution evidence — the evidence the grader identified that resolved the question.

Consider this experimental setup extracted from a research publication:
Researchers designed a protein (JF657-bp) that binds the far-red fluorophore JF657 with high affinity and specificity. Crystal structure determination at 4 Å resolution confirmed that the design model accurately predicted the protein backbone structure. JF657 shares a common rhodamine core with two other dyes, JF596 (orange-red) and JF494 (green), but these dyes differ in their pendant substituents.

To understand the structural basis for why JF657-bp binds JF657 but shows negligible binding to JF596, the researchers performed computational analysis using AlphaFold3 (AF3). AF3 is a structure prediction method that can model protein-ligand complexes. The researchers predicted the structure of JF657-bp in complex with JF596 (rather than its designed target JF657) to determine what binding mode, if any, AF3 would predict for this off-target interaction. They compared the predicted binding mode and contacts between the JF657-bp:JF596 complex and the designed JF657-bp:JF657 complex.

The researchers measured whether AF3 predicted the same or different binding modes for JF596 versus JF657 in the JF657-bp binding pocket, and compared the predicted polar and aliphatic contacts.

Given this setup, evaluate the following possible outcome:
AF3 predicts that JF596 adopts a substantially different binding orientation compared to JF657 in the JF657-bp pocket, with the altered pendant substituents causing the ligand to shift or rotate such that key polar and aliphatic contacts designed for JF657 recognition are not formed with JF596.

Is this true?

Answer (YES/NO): YES